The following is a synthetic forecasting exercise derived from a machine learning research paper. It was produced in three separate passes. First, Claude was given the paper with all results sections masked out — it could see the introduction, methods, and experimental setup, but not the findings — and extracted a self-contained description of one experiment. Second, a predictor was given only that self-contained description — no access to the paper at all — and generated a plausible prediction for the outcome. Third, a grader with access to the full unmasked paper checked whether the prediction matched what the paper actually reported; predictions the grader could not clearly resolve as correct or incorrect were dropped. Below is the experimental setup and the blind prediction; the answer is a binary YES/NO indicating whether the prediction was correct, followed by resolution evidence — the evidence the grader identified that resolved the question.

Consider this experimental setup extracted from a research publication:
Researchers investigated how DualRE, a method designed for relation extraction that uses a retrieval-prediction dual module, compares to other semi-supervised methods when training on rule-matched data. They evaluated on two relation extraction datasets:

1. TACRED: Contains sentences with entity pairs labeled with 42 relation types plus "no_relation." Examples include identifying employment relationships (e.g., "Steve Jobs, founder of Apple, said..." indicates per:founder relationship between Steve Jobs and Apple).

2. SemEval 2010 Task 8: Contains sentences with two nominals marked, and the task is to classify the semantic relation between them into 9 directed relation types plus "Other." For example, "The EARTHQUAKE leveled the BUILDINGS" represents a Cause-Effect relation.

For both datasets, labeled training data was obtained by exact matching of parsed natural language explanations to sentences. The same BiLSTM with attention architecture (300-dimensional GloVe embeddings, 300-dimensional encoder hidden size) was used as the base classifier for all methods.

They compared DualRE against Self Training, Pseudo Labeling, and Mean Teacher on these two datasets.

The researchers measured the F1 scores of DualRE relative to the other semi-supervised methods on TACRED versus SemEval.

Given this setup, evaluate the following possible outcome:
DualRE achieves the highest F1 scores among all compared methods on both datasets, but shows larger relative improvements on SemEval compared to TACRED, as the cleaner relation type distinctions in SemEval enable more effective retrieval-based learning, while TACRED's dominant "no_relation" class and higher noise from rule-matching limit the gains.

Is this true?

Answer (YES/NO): NO